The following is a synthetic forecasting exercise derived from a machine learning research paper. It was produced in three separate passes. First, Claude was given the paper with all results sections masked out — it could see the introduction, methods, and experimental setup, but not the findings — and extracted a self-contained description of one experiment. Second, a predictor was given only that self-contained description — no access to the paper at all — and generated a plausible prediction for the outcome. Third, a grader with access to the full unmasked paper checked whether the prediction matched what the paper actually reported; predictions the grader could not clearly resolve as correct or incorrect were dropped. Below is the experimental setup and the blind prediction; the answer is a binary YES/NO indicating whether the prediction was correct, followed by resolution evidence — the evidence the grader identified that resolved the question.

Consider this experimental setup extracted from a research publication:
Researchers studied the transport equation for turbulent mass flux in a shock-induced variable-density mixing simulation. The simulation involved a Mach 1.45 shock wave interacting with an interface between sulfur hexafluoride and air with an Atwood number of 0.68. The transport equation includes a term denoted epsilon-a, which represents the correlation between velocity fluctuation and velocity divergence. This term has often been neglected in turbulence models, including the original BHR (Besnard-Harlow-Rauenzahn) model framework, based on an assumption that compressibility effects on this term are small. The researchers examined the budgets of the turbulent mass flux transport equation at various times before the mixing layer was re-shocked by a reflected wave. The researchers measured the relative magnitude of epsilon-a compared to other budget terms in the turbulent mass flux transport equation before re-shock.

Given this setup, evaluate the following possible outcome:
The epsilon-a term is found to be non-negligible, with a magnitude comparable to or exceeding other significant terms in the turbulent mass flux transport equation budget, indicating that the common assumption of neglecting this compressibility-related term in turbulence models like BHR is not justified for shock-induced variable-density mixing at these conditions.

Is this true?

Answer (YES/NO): YES